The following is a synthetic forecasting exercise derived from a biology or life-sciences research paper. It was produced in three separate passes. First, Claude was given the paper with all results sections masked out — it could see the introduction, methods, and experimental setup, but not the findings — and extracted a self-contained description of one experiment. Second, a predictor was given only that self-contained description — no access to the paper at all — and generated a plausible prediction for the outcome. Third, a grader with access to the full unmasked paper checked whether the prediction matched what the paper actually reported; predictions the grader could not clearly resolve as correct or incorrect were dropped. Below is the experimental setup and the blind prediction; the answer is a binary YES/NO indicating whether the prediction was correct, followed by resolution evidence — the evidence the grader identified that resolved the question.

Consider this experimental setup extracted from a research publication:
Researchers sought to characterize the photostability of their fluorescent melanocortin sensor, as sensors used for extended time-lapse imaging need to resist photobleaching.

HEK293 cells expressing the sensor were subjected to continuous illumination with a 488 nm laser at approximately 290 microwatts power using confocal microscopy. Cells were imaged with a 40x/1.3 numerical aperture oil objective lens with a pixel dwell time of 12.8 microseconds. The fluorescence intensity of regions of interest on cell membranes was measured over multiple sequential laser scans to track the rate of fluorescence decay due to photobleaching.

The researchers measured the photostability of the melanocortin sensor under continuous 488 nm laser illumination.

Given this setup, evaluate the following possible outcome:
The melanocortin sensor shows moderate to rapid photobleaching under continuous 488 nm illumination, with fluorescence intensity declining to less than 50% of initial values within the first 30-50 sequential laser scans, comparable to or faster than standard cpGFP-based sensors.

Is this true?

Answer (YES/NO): NO